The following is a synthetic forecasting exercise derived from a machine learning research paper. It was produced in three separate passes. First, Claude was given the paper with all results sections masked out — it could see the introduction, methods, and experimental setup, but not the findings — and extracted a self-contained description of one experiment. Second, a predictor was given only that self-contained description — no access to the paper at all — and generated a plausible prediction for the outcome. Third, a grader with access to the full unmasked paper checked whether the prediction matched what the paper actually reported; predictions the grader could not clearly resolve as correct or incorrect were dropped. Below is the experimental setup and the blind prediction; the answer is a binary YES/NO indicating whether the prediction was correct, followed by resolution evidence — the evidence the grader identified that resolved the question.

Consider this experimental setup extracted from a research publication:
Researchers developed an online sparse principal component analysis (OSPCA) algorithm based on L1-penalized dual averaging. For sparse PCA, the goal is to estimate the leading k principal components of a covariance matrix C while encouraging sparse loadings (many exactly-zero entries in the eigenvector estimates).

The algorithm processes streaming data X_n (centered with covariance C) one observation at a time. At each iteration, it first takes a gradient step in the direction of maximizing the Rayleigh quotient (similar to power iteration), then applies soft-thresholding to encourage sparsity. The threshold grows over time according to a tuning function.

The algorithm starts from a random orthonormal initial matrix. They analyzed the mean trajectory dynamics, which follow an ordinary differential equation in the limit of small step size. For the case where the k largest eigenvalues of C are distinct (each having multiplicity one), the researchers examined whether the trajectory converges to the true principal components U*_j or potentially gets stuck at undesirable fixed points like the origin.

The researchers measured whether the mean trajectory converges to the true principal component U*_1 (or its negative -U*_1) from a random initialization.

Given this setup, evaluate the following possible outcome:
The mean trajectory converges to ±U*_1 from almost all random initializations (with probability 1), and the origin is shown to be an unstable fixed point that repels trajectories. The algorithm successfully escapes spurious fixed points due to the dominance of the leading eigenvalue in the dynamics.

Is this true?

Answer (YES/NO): NO